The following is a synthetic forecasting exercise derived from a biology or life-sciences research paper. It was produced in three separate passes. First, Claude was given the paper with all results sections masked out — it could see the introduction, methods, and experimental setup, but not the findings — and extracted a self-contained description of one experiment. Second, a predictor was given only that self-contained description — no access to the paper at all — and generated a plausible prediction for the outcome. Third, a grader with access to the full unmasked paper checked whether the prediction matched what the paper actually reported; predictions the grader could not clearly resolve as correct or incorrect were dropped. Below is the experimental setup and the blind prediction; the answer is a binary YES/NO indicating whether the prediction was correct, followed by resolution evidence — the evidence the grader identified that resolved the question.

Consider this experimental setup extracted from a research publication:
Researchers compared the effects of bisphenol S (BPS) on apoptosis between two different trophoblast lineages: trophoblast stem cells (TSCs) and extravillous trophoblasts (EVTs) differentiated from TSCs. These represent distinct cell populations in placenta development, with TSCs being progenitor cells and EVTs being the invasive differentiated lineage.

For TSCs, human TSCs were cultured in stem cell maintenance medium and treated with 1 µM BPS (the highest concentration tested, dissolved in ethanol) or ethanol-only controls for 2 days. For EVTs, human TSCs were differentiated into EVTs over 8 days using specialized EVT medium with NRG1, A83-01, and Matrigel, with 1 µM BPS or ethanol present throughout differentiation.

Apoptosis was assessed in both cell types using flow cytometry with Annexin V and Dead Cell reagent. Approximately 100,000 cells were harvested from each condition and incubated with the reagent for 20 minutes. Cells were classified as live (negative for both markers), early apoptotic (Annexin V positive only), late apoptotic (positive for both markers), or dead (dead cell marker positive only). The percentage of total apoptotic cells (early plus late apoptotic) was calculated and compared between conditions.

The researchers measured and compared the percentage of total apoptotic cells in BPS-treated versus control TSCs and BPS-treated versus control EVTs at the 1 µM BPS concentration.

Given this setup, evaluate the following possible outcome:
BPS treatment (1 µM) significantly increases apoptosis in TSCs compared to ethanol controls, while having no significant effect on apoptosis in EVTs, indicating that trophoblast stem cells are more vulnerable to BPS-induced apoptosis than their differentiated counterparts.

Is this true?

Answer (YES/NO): NO